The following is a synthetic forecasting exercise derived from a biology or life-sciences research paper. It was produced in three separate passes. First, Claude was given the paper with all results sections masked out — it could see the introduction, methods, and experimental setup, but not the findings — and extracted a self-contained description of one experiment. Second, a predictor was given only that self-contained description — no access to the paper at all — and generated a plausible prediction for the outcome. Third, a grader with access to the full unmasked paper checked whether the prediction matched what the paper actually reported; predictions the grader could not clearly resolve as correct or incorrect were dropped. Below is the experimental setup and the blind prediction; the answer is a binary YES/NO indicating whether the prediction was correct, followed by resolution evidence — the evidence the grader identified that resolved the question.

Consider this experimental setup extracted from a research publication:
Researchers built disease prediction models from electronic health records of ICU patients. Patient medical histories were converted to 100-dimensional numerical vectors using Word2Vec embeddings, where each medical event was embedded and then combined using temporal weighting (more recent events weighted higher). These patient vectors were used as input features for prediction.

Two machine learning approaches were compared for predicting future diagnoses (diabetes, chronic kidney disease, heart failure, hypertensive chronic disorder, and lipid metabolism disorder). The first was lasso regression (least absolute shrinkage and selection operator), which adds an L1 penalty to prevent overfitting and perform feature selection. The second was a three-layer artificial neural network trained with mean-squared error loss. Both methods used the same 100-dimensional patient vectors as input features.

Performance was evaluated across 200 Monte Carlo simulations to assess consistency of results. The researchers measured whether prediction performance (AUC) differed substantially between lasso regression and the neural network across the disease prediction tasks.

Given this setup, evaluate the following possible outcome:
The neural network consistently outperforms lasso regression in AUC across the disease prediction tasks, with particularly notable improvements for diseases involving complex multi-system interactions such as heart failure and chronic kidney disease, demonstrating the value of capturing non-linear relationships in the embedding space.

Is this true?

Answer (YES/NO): NO